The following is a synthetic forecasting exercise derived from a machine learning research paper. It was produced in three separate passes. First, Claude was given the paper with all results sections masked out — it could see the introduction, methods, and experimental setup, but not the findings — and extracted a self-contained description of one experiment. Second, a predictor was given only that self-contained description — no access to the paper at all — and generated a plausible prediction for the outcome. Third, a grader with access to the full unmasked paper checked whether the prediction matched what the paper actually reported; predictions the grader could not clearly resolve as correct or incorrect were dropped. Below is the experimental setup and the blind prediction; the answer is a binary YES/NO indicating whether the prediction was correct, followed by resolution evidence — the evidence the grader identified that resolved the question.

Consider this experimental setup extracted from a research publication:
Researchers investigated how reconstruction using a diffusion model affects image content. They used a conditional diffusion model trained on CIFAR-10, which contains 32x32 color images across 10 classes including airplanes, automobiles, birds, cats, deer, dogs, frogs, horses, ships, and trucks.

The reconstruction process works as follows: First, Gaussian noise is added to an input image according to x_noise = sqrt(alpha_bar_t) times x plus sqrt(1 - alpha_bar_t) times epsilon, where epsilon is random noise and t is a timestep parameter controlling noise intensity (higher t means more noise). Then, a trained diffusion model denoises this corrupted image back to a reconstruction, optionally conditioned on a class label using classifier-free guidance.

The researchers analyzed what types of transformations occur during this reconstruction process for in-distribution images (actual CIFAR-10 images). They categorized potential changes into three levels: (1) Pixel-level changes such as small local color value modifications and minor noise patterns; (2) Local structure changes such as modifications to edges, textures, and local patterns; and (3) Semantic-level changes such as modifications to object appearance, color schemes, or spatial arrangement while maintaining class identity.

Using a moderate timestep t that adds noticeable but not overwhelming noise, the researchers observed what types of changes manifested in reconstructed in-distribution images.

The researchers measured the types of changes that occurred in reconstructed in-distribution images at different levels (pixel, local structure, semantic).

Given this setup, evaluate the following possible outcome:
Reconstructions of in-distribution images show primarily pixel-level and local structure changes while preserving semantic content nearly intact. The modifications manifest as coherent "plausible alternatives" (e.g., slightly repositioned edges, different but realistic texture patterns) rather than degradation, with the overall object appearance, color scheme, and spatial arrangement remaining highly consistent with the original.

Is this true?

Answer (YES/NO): NO